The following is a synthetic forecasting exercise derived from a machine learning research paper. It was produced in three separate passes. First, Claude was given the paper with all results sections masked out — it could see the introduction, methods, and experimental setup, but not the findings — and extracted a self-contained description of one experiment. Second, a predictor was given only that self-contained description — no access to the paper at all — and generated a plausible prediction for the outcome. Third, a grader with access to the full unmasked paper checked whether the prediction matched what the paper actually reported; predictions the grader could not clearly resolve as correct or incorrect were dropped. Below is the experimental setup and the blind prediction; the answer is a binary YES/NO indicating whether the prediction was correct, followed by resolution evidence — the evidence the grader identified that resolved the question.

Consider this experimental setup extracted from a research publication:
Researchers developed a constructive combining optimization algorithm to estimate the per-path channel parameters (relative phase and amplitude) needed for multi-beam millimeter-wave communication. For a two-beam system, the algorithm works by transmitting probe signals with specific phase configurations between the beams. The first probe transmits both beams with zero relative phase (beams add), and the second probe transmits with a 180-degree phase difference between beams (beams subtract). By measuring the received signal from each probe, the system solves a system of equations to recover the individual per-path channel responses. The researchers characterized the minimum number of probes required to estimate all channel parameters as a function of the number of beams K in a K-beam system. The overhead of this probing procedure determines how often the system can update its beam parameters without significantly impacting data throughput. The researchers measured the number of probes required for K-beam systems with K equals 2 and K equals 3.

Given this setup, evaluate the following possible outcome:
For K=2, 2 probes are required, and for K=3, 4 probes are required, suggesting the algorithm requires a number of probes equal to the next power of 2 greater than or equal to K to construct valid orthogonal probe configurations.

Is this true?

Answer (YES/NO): YES